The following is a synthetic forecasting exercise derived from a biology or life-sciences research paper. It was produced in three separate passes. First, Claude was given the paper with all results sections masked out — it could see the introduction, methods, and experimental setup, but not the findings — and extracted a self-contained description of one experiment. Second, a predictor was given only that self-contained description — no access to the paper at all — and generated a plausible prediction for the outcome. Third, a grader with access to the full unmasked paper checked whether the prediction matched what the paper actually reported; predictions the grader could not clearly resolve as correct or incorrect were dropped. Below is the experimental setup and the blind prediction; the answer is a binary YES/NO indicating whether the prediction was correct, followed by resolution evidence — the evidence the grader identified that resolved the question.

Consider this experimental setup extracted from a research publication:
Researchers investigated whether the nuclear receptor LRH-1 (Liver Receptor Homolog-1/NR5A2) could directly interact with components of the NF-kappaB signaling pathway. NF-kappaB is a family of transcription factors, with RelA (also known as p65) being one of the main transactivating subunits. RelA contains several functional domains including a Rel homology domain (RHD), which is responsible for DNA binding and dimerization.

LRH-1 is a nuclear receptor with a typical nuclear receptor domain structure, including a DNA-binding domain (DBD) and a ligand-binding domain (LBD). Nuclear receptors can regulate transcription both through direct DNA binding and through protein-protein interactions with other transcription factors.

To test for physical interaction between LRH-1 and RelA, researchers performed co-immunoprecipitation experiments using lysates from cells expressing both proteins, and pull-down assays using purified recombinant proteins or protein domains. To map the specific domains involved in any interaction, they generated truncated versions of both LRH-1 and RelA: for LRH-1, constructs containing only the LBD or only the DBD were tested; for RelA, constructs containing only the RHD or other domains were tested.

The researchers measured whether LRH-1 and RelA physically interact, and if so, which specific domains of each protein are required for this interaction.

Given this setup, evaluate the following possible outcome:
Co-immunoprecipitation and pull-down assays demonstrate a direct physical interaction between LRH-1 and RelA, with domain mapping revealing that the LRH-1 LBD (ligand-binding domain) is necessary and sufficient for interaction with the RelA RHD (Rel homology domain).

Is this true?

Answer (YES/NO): NO